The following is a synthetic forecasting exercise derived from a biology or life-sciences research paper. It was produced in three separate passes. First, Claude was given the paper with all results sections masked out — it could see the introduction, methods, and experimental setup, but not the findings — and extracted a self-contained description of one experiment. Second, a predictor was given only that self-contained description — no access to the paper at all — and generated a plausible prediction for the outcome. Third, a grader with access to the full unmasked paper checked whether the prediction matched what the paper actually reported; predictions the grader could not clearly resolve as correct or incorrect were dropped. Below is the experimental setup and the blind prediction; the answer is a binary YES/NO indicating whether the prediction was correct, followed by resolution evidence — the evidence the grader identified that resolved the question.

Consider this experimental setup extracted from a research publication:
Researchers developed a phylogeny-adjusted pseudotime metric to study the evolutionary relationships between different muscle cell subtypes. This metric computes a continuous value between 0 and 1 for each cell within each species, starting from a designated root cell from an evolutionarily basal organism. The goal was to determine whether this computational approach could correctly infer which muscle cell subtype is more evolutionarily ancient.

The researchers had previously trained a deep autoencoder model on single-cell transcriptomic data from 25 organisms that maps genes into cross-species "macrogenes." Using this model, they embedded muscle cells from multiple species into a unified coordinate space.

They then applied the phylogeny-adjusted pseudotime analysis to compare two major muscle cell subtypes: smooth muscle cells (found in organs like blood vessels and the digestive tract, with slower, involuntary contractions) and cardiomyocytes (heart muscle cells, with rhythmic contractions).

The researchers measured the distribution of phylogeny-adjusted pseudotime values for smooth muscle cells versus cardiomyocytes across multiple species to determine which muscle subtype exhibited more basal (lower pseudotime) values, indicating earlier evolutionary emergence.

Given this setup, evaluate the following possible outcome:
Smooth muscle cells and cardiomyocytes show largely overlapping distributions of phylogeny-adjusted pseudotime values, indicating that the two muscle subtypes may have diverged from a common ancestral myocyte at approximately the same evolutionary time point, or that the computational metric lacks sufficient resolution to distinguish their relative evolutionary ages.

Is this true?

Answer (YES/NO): NO